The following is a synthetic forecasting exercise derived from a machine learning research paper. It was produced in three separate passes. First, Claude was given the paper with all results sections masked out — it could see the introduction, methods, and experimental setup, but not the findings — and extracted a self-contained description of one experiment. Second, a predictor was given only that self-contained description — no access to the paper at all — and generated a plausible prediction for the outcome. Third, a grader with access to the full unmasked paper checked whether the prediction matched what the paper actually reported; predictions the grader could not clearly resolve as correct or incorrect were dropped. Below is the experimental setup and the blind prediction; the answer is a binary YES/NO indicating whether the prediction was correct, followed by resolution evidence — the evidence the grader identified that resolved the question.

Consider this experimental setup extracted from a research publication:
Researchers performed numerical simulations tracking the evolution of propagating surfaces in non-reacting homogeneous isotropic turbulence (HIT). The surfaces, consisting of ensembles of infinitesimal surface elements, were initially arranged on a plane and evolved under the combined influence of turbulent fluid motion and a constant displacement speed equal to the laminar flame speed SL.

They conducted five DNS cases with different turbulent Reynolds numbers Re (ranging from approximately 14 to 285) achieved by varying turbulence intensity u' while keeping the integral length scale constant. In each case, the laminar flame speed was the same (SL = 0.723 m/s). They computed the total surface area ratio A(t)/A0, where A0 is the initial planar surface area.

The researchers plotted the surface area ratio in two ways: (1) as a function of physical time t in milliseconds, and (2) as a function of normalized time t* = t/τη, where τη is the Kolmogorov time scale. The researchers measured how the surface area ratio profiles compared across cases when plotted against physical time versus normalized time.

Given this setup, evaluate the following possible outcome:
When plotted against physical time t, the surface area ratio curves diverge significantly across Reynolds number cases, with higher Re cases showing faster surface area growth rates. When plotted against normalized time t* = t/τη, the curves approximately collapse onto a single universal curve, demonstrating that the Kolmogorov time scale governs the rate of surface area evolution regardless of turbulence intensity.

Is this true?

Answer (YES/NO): YES